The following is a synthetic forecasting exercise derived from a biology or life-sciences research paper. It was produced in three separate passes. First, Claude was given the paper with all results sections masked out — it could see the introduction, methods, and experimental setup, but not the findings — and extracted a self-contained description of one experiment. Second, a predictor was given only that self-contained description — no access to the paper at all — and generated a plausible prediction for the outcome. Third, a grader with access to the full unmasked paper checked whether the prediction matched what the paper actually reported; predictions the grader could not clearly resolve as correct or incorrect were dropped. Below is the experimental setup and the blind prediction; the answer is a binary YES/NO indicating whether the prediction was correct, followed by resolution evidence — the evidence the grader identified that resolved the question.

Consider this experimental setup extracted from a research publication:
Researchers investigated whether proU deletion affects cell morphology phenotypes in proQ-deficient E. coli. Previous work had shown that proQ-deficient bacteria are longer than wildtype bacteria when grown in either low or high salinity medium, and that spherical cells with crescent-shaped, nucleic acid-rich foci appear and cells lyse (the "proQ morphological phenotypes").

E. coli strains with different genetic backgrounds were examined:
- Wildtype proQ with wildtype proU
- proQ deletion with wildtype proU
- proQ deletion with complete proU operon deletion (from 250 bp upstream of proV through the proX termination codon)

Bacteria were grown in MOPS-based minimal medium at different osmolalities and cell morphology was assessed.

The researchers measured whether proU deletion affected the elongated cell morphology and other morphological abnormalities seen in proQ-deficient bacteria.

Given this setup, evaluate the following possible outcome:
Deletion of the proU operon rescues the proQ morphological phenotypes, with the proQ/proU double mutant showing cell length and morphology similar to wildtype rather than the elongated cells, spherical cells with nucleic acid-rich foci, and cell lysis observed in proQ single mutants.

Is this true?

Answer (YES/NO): NO